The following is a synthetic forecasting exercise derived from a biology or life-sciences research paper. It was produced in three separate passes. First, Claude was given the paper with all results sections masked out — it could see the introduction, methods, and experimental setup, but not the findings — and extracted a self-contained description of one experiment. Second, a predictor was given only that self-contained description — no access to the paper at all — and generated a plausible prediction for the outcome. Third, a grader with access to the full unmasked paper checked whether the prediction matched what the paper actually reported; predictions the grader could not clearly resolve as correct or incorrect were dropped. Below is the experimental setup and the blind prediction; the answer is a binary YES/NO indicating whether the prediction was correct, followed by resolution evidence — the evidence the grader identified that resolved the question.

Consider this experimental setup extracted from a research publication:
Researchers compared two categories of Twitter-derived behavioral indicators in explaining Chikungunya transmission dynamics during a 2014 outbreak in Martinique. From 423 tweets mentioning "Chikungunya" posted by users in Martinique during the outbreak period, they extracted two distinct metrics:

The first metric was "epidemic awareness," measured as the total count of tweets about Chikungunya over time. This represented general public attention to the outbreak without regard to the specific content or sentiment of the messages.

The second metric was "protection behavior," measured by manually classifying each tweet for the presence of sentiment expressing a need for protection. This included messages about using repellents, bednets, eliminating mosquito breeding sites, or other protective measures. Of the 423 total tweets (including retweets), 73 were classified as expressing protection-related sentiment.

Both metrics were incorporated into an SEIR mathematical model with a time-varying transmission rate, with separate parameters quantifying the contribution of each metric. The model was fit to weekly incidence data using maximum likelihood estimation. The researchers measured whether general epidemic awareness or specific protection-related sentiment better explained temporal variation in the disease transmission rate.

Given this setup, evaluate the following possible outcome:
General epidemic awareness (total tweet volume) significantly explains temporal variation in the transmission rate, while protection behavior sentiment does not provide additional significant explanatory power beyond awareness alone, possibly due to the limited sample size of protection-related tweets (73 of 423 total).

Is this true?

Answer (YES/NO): NO